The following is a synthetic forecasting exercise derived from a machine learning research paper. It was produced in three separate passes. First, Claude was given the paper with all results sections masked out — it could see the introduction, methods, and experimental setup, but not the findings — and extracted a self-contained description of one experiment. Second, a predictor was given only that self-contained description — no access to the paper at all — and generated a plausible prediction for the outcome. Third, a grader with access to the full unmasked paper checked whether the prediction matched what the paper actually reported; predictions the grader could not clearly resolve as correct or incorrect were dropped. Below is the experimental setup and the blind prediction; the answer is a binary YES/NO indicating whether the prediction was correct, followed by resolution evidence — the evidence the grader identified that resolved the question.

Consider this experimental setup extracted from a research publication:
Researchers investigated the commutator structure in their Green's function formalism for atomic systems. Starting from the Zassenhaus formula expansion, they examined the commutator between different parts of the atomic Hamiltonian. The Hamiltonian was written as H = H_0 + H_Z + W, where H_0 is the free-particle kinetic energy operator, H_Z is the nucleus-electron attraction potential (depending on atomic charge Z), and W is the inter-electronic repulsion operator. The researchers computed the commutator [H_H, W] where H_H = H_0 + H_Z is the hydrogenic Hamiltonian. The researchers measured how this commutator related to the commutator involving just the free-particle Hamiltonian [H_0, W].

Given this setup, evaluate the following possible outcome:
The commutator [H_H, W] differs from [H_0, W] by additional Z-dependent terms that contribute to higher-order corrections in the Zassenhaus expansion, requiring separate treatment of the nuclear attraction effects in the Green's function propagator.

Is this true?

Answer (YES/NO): NO